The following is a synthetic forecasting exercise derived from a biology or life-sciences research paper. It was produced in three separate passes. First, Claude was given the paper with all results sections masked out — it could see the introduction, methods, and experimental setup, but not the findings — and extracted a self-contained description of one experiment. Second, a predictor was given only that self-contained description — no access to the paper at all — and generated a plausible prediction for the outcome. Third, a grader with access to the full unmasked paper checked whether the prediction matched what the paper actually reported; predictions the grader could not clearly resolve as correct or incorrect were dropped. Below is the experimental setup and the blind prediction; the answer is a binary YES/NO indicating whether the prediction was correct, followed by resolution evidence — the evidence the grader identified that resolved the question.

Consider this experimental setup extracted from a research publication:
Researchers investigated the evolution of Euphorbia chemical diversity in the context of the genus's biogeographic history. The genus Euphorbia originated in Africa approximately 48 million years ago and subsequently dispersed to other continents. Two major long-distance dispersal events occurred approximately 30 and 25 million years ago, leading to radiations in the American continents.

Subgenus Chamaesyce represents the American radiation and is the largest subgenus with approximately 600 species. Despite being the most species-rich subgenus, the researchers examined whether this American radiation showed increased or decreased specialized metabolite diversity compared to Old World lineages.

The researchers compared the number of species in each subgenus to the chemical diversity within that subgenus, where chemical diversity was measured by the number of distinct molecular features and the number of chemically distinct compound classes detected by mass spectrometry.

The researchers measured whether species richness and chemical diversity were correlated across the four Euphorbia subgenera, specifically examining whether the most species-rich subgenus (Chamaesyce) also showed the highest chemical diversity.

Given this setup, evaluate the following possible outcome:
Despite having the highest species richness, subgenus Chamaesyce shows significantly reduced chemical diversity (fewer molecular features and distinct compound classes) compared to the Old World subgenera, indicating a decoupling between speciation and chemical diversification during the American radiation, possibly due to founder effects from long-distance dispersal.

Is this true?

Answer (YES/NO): YES